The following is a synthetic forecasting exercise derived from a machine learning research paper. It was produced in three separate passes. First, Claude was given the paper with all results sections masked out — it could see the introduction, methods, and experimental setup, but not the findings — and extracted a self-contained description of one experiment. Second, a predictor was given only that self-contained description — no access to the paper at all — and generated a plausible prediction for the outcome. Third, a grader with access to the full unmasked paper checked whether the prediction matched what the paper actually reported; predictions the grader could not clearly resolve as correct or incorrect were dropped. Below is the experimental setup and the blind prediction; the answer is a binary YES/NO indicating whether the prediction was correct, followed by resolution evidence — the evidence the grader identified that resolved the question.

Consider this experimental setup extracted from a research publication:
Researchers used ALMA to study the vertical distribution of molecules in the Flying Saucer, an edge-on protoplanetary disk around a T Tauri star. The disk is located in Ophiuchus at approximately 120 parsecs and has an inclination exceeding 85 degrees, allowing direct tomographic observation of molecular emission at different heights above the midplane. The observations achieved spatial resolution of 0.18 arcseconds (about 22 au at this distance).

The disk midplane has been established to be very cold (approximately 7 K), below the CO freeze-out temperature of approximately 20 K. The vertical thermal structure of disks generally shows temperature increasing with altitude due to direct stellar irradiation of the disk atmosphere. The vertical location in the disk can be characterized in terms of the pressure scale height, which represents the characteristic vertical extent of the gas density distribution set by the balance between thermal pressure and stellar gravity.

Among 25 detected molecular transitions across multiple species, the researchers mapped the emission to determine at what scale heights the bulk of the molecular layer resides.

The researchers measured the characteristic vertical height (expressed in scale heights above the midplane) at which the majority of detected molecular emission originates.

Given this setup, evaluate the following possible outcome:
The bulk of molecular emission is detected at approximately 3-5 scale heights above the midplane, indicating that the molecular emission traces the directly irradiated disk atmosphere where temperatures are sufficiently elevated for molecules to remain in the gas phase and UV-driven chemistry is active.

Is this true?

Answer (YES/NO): NO